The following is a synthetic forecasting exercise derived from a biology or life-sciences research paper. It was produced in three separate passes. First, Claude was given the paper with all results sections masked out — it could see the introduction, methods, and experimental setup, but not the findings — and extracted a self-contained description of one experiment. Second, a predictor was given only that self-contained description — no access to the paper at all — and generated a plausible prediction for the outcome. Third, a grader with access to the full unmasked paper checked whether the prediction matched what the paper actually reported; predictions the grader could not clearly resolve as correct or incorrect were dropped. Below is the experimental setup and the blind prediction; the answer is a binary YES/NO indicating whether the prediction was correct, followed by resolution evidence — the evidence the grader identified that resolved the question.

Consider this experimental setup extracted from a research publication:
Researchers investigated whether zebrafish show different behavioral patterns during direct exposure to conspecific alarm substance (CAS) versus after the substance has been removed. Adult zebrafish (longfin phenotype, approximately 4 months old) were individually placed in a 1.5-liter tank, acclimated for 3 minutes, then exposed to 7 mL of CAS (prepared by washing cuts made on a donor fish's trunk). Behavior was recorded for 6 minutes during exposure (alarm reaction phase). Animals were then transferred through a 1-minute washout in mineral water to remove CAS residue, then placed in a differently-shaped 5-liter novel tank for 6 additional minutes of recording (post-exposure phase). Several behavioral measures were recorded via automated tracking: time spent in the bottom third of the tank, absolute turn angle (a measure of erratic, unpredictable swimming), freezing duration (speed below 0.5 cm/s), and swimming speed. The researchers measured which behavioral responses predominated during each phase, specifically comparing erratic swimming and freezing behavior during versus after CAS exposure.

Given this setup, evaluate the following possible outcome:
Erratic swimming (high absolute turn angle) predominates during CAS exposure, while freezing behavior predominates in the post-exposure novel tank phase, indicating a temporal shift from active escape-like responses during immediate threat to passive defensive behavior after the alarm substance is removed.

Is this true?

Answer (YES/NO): YES